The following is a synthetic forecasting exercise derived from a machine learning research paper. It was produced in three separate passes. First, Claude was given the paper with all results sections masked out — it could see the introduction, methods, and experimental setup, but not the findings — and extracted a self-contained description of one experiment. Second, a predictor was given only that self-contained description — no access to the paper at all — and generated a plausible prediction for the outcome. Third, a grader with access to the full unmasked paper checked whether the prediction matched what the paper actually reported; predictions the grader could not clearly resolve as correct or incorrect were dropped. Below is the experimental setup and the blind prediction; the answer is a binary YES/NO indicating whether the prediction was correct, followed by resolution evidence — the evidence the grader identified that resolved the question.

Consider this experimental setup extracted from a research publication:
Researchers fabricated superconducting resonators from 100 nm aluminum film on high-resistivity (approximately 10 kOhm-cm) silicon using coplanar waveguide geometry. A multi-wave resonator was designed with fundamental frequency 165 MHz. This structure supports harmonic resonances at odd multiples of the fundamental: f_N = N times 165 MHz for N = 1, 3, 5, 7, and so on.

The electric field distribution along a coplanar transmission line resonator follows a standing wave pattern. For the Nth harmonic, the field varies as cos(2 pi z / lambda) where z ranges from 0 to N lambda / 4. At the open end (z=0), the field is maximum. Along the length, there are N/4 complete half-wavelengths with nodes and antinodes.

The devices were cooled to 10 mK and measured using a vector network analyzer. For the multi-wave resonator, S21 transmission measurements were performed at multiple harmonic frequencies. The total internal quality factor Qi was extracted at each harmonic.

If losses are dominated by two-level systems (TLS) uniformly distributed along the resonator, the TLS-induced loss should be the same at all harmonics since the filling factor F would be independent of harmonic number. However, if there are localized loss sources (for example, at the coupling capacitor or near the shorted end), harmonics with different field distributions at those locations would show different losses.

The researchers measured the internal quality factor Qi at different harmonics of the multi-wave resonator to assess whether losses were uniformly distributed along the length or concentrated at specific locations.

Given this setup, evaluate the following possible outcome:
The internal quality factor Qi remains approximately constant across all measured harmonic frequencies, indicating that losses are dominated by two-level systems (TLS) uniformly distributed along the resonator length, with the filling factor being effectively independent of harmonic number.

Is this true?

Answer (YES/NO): YES